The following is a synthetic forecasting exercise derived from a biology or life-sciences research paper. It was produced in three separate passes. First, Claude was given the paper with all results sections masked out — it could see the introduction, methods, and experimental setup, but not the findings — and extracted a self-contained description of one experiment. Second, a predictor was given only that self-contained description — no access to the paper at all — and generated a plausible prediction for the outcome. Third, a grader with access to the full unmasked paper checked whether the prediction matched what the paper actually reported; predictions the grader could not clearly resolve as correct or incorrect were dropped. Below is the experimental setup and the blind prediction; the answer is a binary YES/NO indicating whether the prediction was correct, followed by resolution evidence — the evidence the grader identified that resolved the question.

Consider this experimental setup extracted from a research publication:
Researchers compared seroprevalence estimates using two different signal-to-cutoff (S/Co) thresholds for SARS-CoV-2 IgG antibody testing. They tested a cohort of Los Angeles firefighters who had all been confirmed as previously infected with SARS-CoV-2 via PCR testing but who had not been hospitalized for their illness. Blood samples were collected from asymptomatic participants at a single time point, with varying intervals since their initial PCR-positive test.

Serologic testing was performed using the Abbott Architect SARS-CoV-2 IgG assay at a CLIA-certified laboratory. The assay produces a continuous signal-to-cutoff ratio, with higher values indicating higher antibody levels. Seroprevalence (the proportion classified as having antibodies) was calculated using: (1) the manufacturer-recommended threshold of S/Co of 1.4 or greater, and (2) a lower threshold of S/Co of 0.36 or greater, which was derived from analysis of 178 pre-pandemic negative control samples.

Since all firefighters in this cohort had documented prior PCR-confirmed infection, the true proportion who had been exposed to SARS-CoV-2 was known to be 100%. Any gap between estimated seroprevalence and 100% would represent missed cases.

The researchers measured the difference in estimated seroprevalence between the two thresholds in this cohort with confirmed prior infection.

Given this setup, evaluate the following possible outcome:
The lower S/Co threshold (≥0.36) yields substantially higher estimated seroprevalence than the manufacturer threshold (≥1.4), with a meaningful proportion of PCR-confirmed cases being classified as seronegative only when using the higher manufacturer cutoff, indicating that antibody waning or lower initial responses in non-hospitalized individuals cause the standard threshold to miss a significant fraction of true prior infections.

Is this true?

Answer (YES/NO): YES